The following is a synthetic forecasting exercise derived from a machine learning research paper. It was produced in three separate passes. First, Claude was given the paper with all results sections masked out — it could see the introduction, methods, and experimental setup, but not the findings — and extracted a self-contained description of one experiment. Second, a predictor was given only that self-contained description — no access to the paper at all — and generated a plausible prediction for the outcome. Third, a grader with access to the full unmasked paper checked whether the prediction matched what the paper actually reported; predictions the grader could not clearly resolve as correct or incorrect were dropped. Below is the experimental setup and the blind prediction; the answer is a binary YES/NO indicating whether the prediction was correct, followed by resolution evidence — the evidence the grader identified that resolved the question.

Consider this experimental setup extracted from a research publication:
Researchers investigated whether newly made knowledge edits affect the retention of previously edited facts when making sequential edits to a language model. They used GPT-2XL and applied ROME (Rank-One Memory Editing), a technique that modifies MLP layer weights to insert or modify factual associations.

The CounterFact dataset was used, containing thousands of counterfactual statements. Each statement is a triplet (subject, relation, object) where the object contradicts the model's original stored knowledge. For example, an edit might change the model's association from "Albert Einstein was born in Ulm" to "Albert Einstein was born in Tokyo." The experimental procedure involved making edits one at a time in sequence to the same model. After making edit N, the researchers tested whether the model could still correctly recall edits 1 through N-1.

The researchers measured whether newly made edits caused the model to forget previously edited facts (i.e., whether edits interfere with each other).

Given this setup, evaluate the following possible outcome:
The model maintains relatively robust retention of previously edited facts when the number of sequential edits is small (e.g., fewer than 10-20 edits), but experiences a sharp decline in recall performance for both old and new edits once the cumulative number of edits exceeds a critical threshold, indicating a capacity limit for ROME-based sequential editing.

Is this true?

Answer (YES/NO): NO